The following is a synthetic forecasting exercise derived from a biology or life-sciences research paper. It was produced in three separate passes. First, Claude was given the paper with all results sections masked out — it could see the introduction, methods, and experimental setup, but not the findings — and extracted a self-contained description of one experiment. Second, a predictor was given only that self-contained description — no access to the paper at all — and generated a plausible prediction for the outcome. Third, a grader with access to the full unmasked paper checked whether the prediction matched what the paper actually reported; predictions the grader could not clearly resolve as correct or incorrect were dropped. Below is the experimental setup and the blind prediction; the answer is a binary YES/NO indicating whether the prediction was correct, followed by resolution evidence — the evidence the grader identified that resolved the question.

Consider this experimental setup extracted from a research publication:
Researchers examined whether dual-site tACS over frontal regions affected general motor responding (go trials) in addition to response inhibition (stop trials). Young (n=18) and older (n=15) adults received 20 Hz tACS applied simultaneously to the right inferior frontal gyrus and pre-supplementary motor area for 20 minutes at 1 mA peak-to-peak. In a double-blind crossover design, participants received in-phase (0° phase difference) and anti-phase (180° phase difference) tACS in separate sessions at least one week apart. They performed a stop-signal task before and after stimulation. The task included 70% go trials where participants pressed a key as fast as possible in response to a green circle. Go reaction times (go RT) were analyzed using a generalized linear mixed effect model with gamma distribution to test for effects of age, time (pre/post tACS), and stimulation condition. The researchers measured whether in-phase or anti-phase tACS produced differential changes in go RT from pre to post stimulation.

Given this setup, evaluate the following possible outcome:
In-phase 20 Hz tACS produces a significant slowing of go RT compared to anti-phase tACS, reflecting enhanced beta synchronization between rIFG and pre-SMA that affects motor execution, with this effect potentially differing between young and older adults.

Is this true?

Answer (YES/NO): NO